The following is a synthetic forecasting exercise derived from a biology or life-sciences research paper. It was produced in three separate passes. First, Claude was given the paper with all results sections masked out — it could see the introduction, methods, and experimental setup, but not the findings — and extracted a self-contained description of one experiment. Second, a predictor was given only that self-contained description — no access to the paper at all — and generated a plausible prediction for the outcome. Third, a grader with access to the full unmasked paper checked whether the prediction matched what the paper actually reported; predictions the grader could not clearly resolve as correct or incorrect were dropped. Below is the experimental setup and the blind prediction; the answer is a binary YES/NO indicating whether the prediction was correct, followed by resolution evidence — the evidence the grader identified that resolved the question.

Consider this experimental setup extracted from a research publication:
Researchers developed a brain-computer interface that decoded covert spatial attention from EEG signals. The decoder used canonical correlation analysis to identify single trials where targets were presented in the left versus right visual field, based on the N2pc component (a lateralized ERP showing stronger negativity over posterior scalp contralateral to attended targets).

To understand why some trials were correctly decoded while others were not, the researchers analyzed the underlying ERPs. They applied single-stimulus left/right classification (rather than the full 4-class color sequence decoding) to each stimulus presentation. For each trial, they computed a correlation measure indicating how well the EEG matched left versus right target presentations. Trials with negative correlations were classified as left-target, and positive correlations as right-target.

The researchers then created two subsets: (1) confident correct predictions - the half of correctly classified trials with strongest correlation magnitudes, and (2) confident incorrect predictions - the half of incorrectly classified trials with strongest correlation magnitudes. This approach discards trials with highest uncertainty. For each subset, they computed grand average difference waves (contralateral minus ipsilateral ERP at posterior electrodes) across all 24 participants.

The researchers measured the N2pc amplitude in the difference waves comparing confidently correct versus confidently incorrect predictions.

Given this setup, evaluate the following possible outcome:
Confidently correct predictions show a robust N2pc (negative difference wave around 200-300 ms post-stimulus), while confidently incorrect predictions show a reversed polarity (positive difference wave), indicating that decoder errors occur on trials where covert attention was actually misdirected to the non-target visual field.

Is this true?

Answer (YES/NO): NO